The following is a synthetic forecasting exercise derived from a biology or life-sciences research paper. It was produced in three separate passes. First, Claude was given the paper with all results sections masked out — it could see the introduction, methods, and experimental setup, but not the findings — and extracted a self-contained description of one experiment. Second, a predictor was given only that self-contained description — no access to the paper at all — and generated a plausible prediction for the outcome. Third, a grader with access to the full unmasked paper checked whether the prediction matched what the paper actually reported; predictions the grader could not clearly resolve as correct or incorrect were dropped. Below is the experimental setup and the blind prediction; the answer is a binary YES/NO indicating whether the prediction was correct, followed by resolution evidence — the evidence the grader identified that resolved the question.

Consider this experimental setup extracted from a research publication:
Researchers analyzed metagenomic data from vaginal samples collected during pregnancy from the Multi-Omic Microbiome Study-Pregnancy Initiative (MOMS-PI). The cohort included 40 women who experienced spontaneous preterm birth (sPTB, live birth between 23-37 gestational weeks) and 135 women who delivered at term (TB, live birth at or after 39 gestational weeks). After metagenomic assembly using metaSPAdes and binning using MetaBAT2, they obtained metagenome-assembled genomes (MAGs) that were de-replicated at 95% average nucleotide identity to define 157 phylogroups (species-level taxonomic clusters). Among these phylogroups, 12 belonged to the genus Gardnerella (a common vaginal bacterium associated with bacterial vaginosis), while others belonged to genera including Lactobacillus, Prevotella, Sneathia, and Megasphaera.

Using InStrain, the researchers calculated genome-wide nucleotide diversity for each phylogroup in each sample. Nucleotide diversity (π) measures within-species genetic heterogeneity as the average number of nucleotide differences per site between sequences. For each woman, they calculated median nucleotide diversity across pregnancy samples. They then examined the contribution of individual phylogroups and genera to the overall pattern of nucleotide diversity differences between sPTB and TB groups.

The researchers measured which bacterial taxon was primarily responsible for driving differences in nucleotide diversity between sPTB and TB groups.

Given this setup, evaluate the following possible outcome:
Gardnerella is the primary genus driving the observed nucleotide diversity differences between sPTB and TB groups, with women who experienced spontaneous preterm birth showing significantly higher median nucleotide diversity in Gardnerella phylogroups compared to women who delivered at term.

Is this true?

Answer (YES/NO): YES